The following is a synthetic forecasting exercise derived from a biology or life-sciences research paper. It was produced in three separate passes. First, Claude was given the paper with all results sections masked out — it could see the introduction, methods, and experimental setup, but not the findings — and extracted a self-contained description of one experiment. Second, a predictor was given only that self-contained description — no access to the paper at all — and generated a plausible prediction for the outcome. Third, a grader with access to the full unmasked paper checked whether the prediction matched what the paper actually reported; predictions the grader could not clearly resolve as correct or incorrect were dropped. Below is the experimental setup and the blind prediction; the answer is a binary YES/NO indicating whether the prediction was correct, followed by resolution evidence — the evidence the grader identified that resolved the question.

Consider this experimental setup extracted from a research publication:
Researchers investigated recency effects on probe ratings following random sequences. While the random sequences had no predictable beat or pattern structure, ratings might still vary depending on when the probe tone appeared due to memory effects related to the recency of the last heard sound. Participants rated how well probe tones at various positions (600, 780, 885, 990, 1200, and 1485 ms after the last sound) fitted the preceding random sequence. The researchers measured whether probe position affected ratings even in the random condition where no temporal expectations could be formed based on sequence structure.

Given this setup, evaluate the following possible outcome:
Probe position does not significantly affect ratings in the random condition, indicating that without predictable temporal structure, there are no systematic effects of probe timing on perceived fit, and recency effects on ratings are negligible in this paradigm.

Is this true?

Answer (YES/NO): NO